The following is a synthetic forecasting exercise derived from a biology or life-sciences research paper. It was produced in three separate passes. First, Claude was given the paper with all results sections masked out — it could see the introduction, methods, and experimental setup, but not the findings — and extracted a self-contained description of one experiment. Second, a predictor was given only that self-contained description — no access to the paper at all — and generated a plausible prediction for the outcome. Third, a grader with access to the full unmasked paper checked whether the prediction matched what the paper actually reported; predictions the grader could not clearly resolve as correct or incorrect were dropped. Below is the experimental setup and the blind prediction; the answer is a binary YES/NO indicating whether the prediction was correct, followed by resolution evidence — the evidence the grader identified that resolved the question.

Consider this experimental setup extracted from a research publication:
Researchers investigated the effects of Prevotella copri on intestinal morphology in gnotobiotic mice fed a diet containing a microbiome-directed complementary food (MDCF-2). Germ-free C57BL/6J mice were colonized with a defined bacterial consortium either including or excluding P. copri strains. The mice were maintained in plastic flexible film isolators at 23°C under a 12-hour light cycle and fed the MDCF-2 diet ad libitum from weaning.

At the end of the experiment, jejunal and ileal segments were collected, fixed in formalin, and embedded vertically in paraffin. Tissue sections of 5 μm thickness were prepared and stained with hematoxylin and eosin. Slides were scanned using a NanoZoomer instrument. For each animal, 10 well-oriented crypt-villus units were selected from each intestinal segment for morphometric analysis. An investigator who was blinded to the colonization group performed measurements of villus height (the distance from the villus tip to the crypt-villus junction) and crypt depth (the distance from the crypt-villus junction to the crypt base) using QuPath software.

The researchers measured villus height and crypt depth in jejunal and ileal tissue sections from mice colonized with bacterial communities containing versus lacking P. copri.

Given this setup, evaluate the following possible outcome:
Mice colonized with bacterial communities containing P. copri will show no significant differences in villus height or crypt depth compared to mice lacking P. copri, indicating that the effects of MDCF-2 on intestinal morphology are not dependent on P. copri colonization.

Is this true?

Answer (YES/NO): YES